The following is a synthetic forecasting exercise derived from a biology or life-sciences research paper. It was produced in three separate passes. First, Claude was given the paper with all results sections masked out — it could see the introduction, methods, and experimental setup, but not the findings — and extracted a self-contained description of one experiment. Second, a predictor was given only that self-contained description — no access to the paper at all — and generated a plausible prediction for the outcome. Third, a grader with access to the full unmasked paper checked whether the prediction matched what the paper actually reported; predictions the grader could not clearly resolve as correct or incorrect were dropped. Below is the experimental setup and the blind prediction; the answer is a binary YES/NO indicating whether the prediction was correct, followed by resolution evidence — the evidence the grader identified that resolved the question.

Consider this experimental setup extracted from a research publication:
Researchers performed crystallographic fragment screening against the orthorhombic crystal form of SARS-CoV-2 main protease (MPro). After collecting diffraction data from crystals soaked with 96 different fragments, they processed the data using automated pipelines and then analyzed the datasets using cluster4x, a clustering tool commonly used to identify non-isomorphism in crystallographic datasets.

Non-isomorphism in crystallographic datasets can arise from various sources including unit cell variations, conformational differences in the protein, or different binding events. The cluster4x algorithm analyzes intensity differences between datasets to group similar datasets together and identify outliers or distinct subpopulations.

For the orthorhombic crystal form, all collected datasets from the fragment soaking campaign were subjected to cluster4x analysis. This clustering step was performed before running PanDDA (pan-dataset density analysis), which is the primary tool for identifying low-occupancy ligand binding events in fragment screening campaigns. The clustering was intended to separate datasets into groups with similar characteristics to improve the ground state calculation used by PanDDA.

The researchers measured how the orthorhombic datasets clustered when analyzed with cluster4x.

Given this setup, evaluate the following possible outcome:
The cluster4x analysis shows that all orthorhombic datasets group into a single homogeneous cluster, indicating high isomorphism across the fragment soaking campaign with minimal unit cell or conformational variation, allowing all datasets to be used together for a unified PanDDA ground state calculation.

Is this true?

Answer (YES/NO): NO